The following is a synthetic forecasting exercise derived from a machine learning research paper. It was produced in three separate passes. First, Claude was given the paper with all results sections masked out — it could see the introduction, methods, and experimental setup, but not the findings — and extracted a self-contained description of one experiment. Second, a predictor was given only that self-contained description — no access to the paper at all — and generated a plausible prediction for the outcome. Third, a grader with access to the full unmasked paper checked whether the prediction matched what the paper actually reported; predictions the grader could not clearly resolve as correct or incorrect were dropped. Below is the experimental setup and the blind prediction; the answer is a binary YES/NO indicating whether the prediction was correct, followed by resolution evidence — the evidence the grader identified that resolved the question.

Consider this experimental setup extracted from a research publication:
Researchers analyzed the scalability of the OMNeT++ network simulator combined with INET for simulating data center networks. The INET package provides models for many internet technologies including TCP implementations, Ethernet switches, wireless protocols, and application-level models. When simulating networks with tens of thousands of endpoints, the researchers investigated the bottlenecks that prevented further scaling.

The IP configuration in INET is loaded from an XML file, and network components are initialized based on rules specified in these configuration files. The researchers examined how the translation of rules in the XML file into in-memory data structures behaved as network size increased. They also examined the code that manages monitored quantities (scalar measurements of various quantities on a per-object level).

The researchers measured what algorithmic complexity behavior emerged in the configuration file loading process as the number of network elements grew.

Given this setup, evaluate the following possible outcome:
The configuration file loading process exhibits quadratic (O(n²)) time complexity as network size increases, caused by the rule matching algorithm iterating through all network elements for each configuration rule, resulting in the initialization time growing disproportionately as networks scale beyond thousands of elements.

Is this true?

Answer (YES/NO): YES